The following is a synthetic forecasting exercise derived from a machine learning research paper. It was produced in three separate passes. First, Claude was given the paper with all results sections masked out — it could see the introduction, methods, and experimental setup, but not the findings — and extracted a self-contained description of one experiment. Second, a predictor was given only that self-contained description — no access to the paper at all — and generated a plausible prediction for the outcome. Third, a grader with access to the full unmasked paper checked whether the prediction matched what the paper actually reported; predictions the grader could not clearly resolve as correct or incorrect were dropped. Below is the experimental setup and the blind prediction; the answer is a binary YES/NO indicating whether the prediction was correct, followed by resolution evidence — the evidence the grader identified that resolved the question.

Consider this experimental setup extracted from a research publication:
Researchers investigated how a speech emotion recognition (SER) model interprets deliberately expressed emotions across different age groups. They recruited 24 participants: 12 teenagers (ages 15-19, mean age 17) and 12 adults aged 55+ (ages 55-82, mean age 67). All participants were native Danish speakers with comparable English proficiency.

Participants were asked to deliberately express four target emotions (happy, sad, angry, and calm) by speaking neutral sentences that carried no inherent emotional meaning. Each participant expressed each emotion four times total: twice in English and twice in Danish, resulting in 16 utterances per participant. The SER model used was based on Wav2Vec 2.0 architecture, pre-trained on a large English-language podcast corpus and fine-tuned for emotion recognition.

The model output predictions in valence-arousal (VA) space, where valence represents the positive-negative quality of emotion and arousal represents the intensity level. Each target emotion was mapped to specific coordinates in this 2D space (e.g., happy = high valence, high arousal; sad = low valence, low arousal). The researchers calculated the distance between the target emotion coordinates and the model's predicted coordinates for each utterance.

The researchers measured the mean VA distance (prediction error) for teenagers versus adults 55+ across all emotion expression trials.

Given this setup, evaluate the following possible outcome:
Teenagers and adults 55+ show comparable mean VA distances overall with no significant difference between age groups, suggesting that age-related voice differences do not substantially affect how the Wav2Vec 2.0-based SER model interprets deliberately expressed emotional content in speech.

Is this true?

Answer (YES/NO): YES